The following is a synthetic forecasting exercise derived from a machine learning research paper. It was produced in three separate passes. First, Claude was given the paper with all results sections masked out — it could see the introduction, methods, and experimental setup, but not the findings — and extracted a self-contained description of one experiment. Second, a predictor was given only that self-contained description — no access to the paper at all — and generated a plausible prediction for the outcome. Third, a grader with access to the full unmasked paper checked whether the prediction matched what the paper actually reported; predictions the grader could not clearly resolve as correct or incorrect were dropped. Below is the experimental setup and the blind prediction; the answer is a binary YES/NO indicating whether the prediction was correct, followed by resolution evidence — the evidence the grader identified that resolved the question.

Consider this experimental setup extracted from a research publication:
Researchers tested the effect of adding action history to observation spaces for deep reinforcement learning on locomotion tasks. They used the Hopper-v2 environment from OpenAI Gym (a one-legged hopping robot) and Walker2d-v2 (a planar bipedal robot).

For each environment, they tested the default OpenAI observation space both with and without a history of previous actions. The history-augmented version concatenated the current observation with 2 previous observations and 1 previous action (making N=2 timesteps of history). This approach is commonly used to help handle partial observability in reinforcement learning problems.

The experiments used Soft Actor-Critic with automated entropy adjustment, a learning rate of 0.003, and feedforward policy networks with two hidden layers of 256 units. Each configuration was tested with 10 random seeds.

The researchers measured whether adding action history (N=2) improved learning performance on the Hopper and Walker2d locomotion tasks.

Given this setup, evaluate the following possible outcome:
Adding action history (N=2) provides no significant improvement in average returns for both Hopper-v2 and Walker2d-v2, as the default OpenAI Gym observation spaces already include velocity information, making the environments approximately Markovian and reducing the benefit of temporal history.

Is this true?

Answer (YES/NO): NO